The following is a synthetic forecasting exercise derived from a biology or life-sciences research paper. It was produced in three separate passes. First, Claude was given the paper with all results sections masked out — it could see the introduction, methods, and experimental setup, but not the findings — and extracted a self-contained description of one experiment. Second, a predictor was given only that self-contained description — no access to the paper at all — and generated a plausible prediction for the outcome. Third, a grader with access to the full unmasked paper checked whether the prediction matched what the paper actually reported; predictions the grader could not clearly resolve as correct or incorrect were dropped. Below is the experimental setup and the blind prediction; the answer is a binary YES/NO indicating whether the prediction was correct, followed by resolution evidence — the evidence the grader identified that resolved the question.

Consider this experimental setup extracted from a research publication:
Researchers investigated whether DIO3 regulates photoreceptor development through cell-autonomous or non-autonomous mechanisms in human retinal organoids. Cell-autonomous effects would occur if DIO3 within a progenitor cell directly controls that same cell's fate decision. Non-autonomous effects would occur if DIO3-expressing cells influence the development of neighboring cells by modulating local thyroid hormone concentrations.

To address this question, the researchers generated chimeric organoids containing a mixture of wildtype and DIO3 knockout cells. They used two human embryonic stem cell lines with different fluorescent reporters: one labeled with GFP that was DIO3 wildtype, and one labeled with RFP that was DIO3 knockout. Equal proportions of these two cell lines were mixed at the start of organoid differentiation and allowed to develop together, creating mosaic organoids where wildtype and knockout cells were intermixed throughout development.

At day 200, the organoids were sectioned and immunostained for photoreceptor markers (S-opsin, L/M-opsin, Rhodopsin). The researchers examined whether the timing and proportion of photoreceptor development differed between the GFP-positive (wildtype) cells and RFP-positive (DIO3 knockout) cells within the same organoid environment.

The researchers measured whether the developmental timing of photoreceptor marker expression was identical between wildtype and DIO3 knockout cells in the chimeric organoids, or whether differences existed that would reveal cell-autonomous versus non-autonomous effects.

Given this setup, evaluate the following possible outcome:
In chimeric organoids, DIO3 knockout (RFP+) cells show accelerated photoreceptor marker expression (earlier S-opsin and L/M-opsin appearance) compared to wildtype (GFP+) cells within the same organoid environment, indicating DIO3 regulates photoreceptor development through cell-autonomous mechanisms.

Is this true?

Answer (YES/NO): NO